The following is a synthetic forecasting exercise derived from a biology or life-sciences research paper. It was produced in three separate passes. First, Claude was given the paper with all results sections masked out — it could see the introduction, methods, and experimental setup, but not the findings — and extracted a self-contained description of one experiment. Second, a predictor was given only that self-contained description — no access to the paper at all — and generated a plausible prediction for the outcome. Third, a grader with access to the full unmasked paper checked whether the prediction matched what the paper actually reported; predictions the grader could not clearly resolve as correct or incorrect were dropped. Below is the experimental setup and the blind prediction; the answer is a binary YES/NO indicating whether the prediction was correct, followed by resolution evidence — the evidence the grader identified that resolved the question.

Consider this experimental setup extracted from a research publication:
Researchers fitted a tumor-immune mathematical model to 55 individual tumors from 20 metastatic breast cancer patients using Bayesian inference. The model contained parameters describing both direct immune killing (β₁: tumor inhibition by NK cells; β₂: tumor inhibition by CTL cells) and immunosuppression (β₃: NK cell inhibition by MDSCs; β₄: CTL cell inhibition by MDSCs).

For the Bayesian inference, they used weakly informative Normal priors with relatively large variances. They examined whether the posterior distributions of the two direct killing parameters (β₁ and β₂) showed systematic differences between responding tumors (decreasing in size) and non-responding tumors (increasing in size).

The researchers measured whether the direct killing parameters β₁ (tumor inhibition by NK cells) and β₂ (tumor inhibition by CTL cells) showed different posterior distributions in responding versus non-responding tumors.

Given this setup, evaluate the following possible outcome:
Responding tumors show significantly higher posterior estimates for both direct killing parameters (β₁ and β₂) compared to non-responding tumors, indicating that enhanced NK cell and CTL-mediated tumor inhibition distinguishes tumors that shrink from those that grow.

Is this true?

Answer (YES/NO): NO